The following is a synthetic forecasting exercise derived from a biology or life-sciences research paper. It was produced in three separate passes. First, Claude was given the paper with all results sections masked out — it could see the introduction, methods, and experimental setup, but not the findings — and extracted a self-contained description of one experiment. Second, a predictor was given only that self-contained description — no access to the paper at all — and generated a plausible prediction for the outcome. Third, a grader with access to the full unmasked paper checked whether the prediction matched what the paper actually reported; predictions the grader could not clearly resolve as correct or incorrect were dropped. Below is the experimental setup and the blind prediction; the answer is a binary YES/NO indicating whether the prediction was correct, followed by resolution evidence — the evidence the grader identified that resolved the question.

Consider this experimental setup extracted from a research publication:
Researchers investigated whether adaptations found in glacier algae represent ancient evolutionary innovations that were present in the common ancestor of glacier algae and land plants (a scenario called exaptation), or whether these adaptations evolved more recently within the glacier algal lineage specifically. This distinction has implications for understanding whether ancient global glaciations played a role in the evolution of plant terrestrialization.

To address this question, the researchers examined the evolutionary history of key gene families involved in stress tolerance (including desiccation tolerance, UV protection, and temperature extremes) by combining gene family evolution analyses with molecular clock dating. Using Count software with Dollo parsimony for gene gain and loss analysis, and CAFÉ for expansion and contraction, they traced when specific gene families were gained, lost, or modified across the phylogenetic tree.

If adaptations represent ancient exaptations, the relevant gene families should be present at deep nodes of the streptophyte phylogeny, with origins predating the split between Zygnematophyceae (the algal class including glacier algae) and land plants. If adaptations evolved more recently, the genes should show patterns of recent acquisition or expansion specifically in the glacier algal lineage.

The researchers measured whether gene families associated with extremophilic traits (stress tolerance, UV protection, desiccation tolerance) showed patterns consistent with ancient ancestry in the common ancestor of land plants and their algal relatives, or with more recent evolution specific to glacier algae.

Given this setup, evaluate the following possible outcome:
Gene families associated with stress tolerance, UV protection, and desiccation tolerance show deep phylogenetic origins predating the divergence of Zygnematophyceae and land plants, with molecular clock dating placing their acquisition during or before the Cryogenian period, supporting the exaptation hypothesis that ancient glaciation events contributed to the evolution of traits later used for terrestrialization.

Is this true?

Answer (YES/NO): NO